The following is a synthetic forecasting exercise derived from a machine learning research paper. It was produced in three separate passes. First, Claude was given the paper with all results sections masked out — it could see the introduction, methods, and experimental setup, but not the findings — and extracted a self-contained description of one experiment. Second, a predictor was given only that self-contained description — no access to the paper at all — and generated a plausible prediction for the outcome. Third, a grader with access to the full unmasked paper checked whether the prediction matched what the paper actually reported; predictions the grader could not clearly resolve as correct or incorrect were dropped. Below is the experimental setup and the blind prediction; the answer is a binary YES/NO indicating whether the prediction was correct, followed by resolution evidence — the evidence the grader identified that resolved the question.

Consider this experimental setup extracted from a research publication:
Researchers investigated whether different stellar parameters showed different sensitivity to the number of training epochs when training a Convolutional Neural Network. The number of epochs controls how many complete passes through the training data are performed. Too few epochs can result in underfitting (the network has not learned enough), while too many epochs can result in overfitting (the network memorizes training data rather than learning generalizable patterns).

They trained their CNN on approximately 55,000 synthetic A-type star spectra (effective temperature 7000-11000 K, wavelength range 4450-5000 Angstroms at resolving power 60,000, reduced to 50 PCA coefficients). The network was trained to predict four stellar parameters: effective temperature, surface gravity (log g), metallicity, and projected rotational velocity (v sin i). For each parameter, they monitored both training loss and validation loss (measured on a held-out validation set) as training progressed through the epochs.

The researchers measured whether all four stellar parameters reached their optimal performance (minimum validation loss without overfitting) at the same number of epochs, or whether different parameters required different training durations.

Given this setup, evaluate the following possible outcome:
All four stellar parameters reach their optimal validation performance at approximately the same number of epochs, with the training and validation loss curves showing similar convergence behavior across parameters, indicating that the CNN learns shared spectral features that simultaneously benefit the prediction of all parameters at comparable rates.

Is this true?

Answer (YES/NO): NO